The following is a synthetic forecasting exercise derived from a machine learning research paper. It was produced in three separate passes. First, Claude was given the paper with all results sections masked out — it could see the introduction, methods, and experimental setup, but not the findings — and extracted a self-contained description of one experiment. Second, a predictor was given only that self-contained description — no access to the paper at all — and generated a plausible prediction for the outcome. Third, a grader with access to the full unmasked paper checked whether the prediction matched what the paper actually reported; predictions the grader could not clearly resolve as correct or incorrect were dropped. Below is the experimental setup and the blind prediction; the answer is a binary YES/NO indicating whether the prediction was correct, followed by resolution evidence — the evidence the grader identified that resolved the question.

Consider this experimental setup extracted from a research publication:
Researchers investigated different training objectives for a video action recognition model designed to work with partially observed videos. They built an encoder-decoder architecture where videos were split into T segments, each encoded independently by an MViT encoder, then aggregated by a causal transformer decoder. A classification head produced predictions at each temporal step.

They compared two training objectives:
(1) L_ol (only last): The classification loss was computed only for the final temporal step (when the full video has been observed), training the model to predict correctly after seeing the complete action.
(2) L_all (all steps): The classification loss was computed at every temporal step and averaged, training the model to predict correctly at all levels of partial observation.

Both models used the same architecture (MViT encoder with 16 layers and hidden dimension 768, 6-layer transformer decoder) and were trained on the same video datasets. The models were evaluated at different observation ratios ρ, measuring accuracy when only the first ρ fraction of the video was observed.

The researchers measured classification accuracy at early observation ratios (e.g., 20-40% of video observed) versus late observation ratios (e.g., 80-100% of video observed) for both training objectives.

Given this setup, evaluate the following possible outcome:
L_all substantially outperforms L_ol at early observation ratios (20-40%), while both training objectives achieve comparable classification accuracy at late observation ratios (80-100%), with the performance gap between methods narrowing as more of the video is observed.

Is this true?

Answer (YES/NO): NO